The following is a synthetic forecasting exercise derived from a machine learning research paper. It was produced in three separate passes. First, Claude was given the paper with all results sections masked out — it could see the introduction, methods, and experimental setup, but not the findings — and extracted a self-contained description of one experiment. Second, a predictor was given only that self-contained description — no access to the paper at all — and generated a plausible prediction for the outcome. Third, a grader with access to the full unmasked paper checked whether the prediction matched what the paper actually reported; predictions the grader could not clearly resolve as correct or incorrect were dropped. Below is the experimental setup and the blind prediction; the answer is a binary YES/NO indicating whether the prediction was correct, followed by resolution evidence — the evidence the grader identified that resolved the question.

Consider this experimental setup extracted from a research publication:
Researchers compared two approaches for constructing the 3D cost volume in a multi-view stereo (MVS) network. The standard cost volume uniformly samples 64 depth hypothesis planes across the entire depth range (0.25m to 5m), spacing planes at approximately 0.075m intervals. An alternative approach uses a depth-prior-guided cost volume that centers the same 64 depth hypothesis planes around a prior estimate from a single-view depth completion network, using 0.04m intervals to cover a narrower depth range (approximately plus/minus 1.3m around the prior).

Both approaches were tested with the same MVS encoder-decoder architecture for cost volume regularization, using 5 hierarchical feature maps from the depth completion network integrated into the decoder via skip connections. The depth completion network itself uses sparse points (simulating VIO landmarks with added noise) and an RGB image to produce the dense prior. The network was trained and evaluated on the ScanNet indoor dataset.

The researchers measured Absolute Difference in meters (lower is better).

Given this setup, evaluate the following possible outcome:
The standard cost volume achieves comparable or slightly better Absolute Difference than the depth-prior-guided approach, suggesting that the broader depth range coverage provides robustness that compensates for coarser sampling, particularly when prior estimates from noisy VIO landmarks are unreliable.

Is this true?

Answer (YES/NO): NO